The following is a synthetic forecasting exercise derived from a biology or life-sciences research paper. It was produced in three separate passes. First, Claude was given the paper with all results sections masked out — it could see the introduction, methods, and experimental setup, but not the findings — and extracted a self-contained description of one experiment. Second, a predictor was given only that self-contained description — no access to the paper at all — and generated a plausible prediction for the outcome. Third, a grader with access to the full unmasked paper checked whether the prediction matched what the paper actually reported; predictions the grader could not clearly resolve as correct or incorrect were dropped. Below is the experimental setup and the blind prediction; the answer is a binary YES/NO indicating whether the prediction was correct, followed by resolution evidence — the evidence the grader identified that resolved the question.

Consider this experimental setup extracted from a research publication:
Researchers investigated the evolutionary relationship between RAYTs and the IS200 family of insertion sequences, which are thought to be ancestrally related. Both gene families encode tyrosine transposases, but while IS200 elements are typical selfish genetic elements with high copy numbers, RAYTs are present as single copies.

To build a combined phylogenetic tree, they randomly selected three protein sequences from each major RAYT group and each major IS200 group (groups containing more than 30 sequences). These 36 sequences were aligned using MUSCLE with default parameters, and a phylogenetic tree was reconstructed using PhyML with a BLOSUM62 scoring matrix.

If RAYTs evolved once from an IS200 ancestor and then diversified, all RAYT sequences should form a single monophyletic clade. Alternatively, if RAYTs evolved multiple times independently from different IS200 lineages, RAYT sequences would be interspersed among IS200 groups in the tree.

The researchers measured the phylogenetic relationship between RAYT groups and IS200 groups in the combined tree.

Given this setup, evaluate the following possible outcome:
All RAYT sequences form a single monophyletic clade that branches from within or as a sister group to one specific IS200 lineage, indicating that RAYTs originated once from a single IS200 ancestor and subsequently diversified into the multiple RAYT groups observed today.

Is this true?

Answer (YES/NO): YES